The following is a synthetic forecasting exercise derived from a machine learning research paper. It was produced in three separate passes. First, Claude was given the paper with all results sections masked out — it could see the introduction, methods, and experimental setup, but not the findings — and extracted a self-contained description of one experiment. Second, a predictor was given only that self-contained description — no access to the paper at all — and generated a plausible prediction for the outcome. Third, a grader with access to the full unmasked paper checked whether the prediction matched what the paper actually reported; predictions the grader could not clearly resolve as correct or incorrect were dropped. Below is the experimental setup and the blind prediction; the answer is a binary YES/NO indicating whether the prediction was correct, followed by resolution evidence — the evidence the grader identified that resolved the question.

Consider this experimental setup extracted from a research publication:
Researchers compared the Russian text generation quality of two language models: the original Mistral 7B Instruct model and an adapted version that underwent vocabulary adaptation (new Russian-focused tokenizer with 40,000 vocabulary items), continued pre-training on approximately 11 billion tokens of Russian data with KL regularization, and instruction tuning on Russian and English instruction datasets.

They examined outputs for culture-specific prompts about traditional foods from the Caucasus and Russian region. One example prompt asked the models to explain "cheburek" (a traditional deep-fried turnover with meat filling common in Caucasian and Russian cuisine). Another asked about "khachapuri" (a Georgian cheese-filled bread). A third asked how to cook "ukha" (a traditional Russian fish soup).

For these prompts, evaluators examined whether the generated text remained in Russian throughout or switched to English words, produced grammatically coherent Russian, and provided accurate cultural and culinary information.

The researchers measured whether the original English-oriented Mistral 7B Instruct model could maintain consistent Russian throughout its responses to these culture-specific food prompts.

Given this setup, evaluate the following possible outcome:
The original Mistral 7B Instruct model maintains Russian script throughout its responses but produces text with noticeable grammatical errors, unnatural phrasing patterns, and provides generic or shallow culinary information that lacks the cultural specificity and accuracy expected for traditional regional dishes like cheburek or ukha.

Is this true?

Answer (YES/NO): NO